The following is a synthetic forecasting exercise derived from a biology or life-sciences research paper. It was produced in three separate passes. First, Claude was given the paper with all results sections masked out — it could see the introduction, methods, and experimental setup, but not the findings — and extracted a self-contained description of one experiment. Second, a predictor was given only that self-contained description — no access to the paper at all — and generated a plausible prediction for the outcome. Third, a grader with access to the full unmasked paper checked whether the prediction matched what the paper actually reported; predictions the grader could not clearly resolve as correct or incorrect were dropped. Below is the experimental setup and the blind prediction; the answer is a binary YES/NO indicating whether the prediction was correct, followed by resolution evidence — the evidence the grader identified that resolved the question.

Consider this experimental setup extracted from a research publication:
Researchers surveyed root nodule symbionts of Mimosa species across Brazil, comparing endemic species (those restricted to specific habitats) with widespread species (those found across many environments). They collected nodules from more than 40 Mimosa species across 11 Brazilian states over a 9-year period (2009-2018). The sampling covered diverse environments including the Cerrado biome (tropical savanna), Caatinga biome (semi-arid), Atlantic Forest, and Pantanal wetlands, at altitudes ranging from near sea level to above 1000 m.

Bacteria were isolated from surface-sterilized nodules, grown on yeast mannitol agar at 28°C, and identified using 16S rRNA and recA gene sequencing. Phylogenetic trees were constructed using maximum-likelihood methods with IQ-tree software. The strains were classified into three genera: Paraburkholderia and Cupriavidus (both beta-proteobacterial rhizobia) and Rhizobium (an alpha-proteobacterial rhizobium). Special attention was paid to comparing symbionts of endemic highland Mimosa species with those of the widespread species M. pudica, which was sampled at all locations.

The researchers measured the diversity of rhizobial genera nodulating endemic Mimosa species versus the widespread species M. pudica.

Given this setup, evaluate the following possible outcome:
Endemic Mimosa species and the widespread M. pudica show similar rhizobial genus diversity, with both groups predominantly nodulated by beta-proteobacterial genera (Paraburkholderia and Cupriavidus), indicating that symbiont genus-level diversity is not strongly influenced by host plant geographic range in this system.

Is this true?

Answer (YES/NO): NO